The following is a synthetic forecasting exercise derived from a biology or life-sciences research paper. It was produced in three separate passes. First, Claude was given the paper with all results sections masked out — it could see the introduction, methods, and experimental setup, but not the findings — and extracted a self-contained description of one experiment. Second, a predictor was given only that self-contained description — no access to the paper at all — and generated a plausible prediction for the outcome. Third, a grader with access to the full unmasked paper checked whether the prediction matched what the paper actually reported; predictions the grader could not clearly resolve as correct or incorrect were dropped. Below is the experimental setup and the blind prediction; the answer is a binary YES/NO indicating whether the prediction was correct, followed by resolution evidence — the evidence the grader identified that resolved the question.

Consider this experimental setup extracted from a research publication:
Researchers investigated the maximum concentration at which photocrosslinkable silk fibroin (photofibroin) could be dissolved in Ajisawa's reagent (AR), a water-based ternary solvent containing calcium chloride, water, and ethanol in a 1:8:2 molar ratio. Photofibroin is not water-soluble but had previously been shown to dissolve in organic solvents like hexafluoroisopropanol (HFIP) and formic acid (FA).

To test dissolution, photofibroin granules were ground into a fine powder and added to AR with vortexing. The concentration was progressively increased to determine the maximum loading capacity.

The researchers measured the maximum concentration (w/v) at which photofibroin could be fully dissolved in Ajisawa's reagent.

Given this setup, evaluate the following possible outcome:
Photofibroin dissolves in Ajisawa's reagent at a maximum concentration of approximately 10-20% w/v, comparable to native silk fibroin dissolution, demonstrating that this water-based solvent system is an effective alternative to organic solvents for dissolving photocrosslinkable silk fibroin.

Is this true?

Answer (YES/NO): YES